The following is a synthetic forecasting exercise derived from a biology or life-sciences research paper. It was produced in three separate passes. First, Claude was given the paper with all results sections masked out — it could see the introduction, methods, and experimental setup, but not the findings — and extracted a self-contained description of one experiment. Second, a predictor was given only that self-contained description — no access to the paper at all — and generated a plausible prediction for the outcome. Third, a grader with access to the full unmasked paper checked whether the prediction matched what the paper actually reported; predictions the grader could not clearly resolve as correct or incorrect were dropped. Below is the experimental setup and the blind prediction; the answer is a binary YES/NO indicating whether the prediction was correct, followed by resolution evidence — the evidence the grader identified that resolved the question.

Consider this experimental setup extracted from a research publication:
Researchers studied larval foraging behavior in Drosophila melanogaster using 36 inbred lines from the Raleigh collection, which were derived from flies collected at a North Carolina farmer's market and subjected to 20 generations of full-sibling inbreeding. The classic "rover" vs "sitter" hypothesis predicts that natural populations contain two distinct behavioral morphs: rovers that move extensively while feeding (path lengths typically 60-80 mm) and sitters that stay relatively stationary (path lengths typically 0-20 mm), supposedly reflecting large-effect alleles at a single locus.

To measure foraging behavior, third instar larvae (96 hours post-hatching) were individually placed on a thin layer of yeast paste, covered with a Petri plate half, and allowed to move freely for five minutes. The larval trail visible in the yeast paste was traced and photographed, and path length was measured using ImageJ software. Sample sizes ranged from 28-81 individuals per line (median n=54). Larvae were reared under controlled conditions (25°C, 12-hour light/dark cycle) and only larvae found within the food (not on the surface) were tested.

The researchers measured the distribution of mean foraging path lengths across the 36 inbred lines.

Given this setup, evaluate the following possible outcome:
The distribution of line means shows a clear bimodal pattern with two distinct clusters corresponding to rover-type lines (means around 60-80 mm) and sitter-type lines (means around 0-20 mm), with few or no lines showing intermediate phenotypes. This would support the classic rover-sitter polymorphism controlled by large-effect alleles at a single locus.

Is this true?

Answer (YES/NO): NO